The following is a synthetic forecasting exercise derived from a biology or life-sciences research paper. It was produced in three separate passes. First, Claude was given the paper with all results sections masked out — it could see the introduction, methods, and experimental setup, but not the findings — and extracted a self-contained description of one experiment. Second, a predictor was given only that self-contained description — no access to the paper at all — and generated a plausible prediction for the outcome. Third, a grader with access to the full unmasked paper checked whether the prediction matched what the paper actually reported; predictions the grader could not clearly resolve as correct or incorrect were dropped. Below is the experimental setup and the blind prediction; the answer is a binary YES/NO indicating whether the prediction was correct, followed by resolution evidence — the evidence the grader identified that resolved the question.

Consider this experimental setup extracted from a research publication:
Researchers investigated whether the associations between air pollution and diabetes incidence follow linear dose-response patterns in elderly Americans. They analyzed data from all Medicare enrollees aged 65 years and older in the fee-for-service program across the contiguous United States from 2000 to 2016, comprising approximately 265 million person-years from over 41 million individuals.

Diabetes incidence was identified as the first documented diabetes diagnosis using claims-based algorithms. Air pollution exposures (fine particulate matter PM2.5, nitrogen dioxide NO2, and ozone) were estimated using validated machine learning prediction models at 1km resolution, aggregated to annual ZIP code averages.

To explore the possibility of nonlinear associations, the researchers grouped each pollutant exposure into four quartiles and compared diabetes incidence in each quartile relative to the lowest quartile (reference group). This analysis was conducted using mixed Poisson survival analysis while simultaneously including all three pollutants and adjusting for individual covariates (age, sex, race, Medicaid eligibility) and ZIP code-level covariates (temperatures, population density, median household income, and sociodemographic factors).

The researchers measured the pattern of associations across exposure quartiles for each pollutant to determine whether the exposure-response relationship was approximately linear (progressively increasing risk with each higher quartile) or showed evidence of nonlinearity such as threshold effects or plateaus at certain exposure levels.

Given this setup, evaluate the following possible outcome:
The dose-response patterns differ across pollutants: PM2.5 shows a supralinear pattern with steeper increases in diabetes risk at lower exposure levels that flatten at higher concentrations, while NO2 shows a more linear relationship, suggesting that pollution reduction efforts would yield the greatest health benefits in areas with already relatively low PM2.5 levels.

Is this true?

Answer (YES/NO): NO